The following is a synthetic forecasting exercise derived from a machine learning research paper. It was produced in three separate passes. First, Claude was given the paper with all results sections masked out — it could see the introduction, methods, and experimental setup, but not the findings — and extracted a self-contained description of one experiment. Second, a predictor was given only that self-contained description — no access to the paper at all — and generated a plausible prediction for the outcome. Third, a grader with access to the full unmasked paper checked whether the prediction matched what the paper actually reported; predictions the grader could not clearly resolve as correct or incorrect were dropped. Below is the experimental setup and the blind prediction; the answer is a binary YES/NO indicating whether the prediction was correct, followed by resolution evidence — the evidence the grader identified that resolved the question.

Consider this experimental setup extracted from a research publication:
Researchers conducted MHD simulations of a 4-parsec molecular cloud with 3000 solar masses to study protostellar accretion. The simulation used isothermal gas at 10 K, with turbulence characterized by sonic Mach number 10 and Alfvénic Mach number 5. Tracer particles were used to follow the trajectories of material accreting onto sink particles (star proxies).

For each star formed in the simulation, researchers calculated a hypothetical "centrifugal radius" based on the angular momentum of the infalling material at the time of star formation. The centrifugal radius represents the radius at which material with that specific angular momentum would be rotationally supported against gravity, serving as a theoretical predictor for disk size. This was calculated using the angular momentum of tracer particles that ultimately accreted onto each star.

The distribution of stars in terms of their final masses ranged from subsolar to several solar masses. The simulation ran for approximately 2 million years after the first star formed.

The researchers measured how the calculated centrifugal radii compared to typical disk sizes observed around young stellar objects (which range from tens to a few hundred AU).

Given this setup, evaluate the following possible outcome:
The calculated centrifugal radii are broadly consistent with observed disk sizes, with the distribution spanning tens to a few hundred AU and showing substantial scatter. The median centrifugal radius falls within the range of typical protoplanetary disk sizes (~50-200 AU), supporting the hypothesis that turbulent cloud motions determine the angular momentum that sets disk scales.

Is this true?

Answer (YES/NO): NO